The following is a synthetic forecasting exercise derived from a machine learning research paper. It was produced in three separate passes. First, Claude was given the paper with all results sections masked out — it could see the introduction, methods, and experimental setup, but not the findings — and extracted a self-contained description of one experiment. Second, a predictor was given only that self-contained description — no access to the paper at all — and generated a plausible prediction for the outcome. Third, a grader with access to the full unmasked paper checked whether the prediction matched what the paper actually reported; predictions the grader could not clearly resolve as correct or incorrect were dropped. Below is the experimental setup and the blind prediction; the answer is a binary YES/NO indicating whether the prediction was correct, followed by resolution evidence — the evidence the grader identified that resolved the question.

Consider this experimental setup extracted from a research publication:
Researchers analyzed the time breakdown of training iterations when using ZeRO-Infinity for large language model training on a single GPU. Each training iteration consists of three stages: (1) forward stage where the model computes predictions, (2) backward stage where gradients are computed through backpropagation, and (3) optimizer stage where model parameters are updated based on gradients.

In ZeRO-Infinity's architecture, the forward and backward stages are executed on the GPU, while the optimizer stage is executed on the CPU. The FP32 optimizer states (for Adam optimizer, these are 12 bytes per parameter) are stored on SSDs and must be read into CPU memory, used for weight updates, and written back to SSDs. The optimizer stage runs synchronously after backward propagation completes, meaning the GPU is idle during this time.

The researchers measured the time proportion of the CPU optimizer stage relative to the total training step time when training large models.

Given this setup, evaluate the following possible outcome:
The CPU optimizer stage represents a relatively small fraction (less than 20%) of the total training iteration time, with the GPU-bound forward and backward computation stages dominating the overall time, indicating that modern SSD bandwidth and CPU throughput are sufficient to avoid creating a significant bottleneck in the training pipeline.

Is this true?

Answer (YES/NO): NO